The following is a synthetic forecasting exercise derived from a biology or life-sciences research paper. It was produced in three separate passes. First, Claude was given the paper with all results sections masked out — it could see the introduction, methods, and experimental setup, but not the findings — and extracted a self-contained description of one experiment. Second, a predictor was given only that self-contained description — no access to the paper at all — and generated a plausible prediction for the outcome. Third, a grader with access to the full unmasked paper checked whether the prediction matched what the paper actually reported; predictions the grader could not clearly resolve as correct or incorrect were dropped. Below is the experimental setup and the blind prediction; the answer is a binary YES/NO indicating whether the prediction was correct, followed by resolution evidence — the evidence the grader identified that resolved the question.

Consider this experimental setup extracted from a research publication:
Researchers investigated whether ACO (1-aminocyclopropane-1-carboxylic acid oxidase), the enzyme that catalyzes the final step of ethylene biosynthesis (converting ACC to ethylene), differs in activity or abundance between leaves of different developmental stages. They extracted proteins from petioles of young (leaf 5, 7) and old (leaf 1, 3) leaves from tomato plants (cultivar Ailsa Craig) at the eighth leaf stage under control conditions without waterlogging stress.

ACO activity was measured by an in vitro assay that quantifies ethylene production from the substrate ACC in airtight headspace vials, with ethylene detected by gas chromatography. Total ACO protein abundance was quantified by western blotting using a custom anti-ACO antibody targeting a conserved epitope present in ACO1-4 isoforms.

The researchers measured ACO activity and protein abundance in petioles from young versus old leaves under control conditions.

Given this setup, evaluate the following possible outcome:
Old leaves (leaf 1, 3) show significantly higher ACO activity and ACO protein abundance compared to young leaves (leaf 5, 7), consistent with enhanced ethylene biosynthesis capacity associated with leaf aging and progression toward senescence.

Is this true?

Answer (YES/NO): NO